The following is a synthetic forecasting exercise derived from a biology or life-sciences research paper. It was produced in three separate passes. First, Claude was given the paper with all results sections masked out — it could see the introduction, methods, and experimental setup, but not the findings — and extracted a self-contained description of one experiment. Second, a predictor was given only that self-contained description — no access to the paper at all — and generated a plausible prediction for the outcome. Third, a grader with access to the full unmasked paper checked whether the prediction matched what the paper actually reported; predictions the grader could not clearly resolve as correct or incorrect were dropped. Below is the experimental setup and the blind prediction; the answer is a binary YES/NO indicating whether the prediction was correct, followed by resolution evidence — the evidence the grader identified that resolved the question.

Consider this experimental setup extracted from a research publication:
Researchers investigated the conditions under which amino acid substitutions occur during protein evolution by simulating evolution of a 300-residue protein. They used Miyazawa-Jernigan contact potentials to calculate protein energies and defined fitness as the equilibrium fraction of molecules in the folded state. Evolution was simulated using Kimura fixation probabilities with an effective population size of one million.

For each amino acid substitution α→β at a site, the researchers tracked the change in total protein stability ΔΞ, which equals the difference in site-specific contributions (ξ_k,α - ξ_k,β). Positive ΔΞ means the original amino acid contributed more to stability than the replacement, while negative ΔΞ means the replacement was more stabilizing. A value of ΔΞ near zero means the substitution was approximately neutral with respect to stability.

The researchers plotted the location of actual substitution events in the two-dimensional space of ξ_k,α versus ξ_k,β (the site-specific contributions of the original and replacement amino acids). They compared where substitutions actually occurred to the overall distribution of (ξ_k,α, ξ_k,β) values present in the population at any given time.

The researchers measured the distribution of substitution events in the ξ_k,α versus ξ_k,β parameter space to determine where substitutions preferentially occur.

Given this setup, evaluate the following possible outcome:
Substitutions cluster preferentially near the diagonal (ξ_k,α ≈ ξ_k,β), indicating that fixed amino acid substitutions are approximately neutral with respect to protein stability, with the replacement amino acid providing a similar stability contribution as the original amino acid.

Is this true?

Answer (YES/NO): YES